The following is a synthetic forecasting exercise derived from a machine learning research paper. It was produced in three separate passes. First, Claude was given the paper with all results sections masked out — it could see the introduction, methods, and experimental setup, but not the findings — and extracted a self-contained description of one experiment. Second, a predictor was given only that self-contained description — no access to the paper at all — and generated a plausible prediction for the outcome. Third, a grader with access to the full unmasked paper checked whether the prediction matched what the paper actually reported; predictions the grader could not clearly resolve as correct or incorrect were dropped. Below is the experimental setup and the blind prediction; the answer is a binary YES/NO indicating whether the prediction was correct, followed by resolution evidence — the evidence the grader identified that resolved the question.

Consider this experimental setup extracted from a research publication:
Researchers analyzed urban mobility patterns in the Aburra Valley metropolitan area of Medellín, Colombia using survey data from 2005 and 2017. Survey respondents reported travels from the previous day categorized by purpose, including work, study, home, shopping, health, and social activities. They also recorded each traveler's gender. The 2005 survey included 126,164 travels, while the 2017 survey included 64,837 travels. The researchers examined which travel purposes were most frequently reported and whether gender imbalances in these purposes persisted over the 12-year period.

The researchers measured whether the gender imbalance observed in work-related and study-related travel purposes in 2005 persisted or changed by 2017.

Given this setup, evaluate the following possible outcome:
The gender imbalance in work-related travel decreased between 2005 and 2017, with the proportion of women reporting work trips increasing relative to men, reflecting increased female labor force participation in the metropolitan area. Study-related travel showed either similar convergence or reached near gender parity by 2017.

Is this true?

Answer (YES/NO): NO